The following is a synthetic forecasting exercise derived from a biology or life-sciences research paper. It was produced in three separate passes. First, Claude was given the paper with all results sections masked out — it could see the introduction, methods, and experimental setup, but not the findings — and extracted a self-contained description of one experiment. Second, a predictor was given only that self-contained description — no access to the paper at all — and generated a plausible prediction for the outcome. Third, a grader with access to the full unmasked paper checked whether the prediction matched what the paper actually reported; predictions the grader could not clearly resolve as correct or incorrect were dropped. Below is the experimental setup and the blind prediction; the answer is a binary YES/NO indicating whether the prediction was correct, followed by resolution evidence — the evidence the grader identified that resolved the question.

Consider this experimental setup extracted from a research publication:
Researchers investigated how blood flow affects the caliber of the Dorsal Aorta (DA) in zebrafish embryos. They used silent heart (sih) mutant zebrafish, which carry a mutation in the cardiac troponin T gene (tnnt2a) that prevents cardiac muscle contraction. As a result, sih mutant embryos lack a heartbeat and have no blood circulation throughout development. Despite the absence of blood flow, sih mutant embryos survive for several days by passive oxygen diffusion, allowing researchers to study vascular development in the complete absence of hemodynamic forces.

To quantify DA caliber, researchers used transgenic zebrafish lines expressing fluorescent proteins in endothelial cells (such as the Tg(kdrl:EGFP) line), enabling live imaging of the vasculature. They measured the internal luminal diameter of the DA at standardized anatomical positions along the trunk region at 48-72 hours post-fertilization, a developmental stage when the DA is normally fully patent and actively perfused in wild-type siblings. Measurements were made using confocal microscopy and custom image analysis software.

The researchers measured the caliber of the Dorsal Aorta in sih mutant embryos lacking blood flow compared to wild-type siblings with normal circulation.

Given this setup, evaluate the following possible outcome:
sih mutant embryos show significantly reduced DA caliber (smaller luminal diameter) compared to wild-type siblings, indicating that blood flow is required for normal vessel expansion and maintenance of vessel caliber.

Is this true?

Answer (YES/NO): YES